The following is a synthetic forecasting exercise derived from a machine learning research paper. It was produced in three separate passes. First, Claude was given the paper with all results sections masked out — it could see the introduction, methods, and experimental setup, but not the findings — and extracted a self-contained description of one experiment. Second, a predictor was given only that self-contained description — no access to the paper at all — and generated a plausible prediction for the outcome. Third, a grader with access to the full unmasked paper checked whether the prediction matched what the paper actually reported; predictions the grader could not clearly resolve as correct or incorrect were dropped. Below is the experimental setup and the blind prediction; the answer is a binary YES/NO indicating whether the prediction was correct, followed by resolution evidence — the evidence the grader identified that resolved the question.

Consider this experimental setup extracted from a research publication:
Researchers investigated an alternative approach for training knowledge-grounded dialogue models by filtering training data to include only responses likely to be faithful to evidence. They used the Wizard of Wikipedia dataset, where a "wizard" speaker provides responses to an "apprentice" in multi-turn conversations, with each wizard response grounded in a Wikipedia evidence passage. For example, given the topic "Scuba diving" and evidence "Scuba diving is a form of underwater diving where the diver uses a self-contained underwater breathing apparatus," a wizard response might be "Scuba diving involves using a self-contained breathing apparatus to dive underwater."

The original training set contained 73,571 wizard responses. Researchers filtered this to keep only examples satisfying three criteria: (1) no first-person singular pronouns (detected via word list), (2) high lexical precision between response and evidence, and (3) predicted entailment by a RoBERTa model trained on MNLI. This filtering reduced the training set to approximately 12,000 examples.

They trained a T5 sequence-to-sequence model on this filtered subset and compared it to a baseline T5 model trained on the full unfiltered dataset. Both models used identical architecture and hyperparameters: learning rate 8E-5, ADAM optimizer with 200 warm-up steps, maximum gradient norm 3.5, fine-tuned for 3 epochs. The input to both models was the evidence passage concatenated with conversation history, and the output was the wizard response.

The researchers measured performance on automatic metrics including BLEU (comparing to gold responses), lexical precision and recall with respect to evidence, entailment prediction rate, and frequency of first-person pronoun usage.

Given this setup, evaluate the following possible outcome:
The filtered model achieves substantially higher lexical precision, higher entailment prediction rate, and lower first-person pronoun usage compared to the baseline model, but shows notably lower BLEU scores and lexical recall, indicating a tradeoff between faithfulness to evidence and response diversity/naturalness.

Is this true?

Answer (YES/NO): NO